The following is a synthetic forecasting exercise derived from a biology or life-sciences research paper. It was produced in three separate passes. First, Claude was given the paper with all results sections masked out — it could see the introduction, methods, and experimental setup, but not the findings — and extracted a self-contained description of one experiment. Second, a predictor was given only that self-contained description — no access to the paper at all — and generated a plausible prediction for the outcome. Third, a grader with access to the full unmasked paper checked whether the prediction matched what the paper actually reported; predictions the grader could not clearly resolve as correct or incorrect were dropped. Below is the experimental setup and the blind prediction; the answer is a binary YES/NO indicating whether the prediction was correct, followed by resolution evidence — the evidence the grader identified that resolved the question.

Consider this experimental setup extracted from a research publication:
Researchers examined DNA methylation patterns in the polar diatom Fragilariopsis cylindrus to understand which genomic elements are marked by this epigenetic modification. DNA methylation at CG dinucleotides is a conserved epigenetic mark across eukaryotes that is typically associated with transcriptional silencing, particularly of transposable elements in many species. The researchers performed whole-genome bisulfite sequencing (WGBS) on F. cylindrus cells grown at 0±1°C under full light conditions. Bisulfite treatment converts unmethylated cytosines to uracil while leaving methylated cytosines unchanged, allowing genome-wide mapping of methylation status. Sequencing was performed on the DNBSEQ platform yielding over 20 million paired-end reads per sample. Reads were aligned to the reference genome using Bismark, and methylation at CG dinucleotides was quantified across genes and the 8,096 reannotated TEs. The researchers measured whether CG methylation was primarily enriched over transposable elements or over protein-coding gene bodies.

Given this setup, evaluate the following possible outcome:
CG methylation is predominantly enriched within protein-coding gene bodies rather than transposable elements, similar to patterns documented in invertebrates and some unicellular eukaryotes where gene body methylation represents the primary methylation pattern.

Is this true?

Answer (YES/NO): NO